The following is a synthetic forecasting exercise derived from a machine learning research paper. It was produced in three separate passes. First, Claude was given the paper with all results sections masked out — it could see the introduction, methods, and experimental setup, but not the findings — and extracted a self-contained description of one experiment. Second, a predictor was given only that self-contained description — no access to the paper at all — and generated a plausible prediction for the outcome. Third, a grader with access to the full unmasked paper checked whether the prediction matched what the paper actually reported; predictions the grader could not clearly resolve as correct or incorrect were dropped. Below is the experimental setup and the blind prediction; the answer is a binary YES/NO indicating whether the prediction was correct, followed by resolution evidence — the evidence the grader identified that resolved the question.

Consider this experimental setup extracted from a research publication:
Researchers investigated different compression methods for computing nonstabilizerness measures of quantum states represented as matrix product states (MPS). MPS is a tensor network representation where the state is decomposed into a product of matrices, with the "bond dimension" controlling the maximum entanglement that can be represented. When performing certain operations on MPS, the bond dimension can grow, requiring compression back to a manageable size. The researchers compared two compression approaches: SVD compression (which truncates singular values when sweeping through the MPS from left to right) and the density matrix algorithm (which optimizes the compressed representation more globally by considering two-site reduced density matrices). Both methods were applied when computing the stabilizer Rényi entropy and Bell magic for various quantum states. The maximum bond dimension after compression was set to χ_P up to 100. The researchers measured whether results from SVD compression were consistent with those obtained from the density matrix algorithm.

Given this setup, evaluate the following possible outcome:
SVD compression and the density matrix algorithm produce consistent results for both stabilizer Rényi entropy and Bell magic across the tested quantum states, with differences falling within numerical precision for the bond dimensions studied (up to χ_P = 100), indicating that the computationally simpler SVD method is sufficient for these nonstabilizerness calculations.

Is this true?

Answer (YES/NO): YES